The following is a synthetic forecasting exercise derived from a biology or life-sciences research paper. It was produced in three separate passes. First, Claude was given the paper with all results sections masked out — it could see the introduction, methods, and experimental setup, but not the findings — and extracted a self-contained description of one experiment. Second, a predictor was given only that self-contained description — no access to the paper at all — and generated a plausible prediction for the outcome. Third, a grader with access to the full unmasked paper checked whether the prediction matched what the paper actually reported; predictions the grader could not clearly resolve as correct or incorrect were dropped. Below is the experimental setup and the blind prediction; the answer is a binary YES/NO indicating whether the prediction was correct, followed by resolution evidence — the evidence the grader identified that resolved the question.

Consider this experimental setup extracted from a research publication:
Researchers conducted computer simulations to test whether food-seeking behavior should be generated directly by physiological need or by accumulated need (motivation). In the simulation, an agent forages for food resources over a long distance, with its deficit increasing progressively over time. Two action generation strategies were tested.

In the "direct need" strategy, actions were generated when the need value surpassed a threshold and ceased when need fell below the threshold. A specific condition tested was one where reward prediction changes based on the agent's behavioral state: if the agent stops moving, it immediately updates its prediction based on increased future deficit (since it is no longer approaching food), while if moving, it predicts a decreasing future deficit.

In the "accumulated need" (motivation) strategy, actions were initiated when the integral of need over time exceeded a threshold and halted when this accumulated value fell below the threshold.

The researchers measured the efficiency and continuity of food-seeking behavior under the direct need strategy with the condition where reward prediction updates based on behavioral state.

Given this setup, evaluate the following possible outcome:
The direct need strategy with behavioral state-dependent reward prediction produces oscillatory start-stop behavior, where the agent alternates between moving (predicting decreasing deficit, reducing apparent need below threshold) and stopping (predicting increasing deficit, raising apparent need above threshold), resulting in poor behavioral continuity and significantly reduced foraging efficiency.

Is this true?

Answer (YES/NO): YES